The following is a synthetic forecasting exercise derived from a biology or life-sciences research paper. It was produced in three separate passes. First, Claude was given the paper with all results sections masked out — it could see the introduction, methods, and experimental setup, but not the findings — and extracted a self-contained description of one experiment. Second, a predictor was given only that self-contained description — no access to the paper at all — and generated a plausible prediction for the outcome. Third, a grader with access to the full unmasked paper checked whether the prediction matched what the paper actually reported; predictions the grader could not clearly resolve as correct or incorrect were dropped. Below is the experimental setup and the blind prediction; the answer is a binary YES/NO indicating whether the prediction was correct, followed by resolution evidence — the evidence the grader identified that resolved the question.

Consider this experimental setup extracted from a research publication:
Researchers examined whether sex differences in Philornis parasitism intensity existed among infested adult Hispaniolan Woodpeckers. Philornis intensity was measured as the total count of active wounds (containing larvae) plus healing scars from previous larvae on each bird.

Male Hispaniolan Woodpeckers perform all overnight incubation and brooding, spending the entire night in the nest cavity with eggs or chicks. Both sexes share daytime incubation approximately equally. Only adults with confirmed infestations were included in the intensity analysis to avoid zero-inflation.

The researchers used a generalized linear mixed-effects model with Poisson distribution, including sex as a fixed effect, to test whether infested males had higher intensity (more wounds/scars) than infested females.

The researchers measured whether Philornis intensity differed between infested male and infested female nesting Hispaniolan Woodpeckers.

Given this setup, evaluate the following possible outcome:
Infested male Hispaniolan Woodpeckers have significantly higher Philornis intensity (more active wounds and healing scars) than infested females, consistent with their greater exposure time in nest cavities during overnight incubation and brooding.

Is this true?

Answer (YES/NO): NO